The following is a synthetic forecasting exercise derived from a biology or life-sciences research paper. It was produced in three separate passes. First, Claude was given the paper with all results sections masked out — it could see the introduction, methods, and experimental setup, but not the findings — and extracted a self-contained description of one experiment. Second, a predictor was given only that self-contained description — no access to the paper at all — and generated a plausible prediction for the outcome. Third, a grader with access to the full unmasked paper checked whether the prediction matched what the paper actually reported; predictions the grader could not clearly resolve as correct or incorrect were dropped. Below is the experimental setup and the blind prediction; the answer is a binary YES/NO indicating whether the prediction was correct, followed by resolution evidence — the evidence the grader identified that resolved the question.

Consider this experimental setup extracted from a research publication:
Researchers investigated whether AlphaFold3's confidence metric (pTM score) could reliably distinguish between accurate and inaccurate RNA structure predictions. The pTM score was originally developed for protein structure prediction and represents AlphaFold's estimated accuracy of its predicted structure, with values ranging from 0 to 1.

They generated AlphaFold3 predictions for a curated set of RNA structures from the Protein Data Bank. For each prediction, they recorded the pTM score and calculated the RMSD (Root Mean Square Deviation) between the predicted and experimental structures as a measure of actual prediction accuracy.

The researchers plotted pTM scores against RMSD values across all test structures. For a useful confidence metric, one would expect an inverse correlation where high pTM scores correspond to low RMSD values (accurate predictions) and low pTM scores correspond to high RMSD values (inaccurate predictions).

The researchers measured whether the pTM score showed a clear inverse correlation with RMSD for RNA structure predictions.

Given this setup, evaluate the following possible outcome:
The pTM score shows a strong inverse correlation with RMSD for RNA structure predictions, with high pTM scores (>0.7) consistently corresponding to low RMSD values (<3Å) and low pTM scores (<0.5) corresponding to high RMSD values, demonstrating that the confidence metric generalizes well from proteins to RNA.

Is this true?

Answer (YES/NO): NO